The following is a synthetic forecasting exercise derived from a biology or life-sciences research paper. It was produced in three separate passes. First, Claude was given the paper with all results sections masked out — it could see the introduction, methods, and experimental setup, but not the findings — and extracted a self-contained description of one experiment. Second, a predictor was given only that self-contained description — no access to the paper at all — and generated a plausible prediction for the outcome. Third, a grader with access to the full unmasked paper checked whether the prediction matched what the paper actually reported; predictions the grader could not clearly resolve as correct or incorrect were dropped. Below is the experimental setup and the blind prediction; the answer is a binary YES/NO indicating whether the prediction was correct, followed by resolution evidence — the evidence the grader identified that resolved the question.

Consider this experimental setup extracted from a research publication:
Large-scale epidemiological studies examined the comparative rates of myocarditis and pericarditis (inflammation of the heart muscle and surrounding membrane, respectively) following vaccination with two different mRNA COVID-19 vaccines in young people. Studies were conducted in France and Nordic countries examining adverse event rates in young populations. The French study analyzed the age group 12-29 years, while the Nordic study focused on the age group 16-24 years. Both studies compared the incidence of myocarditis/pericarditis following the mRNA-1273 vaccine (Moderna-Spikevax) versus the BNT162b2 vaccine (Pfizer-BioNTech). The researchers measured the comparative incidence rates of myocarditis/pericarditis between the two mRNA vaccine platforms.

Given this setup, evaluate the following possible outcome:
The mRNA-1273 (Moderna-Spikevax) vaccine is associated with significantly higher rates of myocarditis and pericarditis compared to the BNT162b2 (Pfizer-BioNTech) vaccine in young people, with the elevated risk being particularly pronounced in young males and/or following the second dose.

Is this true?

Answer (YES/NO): YES